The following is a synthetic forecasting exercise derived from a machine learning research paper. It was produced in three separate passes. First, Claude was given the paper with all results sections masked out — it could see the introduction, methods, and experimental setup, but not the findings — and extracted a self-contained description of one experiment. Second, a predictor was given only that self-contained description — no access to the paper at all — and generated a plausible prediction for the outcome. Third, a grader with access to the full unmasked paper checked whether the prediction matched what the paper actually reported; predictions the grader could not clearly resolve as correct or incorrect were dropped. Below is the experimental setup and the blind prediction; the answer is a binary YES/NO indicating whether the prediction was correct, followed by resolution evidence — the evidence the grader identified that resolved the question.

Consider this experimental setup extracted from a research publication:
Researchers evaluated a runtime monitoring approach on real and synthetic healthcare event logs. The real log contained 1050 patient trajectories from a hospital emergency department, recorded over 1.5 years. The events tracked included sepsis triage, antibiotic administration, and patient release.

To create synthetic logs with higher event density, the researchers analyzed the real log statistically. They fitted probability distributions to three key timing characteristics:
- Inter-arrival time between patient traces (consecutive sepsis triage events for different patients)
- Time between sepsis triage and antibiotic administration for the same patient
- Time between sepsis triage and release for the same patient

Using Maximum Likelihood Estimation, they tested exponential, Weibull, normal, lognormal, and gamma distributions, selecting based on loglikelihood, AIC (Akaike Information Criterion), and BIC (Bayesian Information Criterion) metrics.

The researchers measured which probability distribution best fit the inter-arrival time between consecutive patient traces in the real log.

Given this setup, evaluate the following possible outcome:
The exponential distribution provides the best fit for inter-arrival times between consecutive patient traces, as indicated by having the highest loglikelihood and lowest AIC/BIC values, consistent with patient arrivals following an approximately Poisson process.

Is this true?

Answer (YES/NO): NO